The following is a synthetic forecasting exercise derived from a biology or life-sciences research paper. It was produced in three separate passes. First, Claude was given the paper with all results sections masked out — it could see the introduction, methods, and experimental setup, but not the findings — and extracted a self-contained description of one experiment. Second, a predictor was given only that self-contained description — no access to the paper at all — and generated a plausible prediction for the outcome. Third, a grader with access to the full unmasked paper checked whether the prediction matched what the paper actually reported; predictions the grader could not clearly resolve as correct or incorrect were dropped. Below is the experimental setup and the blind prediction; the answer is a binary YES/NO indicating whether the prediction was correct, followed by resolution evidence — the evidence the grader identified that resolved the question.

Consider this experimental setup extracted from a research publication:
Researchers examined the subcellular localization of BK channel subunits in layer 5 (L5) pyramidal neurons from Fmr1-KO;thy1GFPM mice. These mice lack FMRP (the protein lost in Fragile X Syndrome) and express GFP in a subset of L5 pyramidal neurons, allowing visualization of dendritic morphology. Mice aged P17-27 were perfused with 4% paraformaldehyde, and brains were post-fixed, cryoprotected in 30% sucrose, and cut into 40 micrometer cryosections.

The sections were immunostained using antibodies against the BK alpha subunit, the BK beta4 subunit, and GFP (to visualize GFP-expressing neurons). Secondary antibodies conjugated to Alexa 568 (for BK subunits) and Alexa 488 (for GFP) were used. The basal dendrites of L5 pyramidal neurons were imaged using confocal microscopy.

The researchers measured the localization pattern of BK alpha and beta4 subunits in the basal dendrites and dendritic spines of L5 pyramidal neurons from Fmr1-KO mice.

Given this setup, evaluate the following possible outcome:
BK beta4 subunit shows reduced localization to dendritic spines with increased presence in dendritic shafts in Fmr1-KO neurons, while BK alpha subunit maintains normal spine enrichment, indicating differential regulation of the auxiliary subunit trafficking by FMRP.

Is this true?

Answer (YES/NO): NO